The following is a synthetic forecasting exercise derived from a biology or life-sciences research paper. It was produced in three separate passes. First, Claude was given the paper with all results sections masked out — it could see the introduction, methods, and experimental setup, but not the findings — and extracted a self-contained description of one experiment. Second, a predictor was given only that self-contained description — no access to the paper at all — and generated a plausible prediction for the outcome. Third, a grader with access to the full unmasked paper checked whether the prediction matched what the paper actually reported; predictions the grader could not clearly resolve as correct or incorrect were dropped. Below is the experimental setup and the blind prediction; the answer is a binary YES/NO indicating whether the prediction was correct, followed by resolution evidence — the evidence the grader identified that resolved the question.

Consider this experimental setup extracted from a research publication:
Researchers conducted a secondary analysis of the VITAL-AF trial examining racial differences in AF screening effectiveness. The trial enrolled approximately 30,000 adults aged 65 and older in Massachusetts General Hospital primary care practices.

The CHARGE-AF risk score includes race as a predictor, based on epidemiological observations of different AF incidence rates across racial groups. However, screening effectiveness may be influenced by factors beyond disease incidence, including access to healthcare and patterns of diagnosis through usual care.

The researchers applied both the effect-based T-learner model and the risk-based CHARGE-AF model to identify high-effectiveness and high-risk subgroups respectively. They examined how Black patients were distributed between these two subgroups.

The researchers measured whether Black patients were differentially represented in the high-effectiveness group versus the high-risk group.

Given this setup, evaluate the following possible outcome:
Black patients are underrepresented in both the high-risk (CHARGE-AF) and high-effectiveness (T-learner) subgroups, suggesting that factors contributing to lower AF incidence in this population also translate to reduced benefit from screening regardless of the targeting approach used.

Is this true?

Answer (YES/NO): NO